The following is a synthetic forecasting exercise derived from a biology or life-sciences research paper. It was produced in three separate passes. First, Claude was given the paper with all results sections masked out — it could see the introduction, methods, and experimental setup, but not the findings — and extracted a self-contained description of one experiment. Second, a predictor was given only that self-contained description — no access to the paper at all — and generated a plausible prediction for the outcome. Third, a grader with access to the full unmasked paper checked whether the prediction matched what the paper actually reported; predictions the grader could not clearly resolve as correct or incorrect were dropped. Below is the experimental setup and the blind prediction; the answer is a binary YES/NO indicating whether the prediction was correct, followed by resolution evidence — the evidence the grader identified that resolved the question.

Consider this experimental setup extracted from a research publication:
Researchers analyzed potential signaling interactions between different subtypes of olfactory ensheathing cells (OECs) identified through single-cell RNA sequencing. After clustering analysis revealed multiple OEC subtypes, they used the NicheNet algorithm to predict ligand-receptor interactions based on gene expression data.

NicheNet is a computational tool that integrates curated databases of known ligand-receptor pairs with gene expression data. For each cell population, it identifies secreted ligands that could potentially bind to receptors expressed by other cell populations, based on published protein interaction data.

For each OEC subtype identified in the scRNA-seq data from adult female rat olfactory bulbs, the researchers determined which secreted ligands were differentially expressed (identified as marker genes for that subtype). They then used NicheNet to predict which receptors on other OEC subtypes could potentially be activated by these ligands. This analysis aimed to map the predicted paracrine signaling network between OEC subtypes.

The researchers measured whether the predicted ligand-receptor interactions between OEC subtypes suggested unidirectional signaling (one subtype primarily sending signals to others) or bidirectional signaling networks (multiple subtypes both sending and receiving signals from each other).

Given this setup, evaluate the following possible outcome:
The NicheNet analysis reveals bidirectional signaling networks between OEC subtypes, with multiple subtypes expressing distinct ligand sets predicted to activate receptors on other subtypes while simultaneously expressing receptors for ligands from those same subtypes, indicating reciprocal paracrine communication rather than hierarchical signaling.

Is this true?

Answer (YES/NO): NO